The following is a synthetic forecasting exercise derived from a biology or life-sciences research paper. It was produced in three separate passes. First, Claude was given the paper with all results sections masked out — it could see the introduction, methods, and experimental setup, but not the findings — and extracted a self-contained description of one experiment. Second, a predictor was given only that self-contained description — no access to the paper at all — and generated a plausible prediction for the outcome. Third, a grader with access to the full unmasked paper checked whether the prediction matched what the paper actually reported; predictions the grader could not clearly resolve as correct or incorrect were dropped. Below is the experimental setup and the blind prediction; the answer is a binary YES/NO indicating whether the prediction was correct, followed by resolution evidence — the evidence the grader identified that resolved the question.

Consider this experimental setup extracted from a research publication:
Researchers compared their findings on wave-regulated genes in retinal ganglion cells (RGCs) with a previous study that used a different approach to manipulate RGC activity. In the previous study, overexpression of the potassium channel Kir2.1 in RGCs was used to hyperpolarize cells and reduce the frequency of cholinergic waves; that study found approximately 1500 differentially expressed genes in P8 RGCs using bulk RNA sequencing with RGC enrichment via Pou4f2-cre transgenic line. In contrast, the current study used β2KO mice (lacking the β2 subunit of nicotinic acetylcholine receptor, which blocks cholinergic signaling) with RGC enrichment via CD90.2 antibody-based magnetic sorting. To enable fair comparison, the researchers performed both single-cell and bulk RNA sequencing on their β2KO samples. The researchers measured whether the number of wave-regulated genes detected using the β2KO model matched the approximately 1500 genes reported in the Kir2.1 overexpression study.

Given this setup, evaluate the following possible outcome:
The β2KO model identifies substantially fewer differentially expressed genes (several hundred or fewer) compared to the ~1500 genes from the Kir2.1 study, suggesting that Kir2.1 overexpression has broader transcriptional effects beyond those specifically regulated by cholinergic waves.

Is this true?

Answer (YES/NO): YES